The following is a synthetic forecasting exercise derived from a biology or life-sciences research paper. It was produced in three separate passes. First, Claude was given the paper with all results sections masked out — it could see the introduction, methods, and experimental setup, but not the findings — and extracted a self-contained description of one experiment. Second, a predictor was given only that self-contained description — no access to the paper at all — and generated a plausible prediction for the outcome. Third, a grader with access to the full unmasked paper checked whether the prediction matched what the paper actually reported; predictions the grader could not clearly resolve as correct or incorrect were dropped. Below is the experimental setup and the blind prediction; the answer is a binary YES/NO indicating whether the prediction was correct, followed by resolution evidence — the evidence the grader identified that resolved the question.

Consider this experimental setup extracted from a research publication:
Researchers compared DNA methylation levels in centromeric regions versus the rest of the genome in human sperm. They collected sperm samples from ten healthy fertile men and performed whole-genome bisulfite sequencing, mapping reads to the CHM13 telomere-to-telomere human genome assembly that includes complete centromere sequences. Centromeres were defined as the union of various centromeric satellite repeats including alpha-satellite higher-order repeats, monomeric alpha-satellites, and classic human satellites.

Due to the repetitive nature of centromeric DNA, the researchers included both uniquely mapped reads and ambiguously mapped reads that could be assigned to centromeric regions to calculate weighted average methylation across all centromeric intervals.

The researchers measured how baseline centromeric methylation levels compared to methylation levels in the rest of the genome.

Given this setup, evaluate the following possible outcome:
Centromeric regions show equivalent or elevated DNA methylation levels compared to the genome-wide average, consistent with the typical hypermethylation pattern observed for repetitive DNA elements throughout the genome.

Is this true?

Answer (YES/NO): NO